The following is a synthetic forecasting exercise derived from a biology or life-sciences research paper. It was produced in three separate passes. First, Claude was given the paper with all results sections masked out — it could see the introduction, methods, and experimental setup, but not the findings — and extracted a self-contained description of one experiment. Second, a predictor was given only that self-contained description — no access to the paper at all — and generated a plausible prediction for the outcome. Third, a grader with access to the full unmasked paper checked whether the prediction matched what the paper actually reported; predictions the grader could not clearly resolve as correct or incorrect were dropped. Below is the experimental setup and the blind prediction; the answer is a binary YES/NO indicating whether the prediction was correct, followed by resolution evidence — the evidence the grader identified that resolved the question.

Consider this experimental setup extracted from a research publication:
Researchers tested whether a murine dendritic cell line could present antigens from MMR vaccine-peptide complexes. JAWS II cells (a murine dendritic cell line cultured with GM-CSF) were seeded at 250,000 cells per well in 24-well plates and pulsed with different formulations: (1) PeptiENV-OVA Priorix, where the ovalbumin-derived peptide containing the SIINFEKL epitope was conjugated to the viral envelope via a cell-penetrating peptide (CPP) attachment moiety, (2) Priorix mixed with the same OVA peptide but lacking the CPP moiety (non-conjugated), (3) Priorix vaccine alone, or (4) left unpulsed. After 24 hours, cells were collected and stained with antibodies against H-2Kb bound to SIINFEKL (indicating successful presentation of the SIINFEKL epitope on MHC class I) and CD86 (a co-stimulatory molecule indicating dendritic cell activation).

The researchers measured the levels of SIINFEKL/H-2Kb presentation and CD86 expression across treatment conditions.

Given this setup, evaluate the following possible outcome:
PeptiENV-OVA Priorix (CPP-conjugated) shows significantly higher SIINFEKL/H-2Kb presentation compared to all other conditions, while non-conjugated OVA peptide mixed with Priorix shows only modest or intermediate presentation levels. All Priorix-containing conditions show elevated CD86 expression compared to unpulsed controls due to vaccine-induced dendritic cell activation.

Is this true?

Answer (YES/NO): NO